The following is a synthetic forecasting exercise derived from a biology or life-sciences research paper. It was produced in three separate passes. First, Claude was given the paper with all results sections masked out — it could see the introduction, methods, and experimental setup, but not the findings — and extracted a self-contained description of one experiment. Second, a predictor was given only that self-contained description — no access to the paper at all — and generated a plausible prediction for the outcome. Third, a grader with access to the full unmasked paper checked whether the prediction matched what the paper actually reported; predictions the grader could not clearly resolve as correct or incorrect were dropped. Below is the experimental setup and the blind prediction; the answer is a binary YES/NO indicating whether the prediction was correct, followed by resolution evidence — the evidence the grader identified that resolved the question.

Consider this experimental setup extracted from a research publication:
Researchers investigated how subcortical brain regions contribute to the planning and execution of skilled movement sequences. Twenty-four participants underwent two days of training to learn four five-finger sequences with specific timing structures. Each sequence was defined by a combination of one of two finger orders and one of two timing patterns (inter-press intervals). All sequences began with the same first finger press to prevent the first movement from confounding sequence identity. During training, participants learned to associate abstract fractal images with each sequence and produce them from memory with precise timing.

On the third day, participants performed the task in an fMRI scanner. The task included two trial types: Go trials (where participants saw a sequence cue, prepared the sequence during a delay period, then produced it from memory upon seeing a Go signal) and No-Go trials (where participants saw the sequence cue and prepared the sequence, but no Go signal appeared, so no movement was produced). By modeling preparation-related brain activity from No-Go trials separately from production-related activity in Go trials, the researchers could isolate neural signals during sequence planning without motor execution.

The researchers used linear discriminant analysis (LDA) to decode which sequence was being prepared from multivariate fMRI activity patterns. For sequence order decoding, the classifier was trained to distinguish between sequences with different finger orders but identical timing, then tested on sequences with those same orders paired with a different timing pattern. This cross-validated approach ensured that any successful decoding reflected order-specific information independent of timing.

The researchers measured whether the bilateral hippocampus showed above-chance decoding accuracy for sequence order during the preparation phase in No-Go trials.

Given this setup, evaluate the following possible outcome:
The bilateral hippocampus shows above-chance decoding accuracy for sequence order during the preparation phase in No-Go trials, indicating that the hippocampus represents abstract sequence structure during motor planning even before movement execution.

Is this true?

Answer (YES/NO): NO